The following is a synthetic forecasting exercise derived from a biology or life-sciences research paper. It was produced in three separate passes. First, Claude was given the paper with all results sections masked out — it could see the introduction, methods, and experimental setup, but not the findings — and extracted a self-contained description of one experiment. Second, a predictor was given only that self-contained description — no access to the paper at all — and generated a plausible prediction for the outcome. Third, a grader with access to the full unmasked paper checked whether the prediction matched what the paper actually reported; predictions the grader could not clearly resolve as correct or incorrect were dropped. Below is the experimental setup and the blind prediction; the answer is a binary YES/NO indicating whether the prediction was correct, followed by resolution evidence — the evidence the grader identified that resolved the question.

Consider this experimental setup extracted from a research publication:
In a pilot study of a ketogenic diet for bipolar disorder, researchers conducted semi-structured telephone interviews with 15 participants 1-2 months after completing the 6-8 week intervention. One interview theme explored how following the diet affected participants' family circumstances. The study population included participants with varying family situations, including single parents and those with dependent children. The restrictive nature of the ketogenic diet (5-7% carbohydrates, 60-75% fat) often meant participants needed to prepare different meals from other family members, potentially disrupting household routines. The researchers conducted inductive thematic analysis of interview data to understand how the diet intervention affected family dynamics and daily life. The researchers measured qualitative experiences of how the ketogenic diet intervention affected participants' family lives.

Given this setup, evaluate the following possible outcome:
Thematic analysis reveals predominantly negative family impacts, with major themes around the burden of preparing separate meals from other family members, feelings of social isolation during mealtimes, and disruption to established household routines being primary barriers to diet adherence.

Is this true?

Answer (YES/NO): NO